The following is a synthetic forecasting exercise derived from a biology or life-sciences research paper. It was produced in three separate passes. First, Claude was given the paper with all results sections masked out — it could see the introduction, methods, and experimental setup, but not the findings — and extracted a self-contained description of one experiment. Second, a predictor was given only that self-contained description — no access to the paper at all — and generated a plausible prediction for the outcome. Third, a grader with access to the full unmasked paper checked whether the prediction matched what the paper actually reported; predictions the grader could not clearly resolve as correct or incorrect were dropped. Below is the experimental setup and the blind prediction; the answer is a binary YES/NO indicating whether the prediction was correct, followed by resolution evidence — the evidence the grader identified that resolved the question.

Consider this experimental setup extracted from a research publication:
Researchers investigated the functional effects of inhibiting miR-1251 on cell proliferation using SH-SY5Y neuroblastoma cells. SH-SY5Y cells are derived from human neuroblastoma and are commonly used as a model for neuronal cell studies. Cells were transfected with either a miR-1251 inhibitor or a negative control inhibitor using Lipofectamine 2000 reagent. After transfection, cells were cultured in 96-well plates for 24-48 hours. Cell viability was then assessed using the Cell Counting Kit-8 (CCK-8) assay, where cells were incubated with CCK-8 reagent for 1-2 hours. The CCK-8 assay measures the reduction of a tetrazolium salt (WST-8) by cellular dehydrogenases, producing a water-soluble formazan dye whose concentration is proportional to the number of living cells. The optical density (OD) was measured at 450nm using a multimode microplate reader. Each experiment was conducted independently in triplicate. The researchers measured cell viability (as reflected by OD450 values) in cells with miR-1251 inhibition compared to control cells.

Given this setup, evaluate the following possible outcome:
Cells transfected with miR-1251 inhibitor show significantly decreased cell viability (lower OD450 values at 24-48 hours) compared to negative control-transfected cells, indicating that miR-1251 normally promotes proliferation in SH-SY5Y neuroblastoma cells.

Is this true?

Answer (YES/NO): YES